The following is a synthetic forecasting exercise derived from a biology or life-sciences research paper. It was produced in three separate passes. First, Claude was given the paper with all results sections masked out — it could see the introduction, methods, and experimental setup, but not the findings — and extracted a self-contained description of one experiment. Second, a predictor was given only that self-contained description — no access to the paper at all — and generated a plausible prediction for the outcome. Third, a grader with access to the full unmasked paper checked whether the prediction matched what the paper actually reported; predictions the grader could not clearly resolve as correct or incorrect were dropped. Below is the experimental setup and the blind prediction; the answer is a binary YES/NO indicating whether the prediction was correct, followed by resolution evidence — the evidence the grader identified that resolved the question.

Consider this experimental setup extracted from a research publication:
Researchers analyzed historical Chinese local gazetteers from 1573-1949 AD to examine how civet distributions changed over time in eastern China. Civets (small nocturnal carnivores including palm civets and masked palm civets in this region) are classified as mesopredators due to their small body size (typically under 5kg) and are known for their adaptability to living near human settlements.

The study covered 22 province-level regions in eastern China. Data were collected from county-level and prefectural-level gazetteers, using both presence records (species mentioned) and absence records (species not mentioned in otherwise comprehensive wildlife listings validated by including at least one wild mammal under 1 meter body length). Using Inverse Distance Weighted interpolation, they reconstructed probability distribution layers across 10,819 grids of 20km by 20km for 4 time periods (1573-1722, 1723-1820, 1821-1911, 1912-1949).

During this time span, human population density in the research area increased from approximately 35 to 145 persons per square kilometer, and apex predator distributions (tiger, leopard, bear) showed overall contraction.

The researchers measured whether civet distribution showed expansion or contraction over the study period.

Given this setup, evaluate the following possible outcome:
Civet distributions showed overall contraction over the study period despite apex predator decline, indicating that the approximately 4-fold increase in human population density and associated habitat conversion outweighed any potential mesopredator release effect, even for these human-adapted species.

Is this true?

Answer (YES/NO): NO